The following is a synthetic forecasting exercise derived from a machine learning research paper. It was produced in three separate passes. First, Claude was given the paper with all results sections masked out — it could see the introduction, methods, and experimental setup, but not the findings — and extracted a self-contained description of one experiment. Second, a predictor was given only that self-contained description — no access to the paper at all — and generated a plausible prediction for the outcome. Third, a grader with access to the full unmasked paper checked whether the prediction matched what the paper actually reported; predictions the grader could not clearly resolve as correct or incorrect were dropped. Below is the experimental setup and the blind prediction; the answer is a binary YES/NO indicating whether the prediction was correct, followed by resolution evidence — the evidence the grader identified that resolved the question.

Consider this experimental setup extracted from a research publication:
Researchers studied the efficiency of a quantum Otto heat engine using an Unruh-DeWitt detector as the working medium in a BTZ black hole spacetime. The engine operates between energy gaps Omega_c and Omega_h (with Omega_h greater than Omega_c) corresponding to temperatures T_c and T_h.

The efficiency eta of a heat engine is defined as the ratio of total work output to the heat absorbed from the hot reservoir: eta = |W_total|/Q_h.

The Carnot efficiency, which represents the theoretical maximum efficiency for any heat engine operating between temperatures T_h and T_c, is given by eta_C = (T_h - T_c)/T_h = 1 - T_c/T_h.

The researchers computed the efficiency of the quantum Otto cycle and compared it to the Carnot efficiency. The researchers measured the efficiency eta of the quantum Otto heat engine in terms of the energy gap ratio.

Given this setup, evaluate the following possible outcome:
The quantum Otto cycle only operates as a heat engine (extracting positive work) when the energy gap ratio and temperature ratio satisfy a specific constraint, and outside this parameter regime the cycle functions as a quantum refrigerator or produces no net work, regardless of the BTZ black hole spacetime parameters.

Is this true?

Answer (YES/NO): YES